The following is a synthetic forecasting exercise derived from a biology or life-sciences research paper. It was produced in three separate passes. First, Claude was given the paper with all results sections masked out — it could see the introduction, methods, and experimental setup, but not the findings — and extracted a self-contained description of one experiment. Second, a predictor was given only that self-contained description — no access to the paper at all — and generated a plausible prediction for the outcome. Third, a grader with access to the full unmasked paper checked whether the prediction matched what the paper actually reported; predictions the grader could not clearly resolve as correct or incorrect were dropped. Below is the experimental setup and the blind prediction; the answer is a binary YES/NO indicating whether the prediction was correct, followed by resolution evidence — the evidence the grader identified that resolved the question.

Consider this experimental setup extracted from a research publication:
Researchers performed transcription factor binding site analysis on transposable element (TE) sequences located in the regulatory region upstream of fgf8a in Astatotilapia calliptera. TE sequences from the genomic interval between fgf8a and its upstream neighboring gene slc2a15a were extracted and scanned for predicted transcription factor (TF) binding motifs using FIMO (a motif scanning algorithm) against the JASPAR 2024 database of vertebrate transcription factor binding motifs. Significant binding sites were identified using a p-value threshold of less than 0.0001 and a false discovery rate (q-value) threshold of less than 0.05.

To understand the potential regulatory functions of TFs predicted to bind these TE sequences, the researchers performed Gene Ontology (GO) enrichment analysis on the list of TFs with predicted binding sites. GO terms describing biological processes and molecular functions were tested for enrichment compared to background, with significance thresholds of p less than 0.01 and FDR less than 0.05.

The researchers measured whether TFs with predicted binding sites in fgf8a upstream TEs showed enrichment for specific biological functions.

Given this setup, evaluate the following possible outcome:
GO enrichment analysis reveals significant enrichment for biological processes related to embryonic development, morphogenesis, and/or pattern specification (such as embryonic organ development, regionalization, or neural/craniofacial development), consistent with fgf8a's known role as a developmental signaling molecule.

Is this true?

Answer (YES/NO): YES